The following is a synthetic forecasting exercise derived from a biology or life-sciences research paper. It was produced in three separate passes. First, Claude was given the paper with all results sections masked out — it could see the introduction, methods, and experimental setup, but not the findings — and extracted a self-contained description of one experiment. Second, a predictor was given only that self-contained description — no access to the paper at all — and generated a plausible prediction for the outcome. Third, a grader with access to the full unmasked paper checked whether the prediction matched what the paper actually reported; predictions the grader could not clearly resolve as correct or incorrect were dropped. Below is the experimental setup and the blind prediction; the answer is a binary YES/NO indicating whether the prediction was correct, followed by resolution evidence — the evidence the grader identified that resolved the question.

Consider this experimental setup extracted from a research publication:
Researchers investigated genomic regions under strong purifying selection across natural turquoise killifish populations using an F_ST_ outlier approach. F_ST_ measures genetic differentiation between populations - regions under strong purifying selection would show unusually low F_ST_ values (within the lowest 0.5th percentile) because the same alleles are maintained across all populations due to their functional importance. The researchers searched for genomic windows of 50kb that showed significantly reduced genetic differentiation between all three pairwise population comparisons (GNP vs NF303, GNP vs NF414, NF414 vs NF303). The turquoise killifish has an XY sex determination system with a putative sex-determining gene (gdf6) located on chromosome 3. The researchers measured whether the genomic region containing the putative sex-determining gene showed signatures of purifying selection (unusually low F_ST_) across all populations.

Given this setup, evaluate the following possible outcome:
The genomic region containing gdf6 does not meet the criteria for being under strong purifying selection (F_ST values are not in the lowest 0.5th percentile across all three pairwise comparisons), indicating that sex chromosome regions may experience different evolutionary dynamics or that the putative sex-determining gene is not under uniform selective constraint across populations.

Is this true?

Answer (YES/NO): NO